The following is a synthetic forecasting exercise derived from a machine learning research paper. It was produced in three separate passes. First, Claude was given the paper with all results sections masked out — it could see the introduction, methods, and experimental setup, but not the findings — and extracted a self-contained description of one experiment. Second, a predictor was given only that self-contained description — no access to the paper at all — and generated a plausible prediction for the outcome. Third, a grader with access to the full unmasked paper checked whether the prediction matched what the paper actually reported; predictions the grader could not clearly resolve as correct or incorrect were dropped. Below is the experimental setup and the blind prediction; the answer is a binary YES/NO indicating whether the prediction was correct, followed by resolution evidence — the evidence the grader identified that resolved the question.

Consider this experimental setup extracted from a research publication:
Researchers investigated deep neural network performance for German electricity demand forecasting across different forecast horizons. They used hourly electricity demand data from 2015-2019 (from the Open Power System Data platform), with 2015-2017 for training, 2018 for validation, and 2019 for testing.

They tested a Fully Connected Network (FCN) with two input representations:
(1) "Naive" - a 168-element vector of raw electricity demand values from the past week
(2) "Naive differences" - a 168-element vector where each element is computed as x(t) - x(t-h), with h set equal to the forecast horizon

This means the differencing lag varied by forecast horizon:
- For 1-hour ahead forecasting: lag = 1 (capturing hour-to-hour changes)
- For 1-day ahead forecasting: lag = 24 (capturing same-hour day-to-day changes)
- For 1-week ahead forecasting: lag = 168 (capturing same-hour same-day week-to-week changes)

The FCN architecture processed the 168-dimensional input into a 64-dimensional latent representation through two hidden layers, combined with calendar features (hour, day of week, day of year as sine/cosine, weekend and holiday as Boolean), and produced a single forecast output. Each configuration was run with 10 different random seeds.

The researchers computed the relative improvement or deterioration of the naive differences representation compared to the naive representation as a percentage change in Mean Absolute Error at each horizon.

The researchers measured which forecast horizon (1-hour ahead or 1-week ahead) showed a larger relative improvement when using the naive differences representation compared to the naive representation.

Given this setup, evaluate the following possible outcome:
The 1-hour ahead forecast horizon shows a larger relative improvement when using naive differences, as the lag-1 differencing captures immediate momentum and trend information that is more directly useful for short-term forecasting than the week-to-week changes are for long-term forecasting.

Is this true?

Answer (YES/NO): YES